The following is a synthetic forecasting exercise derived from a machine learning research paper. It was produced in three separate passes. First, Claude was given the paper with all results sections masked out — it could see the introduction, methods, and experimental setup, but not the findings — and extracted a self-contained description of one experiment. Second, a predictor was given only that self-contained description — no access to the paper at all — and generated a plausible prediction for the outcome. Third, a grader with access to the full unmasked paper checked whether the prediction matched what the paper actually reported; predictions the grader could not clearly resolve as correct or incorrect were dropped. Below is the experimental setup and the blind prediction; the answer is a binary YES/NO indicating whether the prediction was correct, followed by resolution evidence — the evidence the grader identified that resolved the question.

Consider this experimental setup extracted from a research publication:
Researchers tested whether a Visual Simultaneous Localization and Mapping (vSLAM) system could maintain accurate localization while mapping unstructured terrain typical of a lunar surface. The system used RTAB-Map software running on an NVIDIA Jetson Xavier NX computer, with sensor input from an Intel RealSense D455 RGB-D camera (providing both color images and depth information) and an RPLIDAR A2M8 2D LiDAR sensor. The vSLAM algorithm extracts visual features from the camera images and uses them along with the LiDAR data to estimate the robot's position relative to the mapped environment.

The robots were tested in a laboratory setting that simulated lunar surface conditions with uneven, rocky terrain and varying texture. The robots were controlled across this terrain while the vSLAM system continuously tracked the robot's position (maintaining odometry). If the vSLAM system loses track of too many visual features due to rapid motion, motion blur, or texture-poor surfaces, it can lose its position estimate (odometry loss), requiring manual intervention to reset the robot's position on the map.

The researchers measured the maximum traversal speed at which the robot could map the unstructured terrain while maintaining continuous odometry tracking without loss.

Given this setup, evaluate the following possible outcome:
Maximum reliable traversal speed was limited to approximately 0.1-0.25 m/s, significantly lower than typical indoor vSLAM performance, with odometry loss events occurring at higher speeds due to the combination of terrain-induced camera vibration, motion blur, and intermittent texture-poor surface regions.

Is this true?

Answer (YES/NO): NO